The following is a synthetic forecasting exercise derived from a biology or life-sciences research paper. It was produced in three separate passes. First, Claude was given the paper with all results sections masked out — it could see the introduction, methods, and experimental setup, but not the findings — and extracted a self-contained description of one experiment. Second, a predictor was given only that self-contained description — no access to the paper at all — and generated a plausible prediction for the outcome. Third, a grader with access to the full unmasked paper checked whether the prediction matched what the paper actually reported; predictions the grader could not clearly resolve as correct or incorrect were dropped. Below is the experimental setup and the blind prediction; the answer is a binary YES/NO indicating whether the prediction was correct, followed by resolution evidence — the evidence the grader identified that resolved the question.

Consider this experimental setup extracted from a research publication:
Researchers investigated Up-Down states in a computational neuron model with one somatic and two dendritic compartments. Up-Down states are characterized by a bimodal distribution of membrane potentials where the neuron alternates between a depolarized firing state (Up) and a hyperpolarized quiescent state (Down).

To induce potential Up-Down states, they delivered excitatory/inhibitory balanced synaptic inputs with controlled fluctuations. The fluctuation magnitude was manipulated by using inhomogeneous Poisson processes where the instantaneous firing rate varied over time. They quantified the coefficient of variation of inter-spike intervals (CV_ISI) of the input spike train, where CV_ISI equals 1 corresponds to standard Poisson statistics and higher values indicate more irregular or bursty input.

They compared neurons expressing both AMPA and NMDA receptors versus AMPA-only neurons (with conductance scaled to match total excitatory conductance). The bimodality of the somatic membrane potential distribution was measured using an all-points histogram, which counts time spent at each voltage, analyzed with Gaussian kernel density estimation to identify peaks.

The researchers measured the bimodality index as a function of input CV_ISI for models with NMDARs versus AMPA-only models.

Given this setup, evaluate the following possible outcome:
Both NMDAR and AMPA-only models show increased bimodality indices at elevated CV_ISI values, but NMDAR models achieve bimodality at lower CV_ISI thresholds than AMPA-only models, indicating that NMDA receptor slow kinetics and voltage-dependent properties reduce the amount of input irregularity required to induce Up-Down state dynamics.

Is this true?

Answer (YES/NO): YES